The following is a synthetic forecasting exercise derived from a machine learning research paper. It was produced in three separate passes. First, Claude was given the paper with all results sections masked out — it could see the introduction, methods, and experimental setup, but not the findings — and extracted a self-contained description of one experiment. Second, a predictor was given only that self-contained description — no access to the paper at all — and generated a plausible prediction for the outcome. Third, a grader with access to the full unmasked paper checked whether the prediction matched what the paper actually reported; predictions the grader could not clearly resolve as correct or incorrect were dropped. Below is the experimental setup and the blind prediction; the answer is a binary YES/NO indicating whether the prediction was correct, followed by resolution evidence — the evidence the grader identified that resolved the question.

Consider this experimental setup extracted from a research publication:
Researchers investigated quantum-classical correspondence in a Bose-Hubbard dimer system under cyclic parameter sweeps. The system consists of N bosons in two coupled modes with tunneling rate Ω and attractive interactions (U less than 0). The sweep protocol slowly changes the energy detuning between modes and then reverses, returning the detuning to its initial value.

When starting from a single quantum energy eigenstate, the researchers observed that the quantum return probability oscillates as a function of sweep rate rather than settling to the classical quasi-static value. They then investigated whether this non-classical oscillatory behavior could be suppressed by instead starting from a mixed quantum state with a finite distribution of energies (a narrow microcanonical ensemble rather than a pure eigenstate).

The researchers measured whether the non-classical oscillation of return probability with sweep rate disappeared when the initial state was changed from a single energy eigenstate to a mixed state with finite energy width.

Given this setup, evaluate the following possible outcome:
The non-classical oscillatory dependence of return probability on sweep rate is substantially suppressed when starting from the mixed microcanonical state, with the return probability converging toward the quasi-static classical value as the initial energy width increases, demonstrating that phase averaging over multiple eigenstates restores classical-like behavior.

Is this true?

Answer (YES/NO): YES